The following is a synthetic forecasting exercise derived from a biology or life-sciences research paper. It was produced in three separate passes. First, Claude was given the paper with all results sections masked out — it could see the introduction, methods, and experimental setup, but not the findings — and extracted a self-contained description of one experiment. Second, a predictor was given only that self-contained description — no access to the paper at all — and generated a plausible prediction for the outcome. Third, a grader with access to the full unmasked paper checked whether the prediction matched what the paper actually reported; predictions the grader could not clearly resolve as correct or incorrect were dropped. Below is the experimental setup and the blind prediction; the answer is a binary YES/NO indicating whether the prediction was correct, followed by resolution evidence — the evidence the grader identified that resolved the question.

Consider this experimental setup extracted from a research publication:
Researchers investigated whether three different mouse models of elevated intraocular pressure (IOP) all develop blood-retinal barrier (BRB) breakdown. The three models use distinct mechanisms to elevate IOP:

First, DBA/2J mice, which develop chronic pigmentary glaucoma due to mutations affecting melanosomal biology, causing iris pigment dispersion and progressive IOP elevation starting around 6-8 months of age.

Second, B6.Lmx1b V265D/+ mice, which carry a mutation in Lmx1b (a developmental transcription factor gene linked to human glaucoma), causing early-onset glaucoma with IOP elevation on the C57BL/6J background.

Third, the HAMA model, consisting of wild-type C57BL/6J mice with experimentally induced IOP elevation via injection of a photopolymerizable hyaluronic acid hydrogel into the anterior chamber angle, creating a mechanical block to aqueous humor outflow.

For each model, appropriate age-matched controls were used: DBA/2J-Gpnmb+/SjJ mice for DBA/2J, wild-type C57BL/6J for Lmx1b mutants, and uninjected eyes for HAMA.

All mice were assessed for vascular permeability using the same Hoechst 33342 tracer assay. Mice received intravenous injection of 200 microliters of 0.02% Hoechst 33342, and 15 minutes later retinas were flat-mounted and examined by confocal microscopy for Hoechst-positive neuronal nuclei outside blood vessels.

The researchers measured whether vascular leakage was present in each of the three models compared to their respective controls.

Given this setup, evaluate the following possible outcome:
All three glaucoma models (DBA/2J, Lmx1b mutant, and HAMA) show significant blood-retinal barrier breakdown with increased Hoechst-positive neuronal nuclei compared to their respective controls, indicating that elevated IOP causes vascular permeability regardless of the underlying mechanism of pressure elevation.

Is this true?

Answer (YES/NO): YES